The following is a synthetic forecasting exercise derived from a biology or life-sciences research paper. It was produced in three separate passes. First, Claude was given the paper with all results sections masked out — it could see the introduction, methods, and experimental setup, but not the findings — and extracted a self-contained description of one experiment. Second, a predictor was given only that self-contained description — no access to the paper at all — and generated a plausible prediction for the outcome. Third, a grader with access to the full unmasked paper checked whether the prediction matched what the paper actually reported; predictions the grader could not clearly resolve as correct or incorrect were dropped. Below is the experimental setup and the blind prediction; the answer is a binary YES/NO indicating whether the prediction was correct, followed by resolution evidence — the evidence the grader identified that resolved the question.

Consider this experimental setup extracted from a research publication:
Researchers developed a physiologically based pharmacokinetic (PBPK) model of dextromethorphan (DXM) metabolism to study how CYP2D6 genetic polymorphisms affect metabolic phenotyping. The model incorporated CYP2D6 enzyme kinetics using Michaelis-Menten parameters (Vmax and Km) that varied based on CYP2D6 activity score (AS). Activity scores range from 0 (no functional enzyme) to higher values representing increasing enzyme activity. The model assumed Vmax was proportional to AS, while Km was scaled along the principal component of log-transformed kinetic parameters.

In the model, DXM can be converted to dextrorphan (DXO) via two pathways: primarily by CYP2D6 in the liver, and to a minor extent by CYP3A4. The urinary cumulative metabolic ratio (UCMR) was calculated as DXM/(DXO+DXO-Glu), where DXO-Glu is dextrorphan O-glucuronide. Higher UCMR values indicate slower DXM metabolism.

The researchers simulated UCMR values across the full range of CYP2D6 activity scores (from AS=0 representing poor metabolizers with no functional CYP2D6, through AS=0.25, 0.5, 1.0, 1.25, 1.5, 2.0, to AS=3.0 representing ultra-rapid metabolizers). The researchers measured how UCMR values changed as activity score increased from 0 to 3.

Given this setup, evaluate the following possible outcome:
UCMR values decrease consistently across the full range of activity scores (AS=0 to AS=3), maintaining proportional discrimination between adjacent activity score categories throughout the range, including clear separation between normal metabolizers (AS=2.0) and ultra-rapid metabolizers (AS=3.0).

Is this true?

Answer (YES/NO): NO